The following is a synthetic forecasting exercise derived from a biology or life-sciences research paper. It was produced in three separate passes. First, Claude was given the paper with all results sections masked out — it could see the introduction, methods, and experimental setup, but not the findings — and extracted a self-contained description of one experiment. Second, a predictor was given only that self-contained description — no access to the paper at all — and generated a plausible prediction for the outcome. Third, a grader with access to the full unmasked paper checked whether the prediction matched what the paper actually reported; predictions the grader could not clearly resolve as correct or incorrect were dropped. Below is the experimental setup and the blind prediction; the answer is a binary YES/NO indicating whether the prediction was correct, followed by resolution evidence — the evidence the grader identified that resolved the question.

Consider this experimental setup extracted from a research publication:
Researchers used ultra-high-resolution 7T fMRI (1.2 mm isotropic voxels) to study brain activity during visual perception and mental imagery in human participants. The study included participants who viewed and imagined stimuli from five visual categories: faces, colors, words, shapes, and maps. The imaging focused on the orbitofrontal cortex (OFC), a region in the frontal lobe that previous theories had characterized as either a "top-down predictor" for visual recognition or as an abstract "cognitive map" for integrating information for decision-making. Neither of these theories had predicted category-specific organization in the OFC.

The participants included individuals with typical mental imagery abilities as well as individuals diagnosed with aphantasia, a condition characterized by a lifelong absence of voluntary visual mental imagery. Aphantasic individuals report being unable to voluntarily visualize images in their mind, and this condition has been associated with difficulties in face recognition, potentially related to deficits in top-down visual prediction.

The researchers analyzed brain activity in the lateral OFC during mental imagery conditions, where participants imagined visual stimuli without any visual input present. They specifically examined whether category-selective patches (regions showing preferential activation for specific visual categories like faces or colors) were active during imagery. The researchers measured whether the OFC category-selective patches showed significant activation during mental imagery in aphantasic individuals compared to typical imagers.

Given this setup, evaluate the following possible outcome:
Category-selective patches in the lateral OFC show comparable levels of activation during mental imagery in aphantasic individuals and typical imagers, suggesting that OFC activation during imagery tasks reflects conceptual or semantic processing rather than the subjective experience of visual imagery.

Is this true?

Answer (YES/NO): NO